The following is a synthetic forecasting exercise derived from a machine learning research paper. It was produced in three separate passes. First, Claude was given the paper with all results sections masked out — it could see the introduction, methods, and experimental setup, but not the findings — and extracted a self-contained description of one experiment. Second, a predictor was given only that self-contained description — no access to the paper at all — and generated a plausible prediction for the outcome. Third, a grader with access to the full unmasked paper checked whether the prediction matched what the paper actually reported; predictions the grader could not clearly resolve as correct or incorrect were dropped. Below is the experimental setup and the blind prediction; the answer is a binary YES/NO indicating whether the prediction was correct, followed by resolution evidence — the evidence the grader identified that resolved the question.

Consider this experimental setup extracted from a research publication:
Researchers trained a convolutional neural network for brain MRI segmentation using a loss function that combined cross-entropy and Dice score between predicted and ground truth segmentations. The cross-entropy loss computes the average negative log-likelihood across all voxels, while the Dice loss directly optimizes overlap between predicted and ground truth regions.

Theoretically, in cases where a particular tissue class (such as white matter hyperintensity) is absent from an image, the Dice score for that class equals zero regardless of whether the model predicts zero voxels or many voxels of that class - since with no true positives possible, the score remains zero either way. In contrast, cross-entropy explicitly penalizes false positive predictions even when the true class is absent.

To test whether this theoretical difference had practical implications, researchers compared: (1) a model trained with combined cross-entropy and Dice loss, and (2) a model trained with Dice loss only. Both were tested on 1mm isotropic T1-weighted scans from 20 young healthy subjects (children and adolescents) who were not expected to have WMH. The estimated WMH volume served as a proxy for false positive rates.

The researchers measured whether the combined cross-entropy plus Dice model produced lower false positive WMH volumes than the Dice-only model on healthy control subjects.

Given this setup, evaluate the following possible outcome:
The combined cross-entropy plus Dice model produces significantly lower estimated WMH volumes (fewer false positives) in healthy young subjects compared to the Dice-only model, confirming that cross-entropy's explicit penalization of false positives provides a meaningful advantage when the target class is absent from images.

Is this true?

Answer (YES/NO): NO